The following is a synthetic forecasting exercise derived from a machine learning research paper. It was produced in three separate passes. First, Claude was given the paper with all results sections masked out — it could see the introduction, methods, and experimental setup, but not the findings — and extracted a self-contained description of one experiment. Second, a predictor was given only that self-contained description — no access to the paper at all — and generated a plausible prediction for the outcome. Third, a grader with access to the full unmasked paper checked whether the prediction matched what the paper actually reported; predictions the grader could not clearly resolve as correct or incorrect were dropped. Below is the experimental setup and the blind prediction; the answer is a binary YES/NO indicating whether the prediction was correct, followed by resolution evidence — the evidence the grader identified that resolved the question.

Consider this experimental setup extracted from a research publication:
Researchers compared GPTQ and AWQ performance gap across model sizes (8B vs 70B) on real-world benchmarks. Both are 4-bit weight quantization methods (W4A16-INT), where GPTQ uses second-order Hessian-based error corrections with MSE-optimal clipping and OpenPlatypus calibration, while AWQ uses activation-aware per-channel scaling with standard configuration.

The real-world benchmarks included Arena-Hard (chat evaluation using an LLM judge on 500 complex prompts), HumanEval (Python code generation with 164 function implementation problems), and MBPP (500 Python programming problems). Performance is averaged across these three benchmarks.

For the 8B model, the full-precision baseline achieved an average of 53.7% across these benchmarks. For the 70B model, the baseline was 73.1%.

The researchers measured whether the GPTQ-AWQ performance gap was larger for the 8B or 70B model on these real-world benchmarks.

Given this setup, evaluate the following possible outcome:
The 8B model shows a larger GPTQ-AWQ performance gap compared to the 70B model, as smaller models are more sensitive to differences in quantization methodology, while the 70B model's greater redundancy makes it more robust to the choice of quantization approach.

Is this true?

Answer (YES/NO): YES